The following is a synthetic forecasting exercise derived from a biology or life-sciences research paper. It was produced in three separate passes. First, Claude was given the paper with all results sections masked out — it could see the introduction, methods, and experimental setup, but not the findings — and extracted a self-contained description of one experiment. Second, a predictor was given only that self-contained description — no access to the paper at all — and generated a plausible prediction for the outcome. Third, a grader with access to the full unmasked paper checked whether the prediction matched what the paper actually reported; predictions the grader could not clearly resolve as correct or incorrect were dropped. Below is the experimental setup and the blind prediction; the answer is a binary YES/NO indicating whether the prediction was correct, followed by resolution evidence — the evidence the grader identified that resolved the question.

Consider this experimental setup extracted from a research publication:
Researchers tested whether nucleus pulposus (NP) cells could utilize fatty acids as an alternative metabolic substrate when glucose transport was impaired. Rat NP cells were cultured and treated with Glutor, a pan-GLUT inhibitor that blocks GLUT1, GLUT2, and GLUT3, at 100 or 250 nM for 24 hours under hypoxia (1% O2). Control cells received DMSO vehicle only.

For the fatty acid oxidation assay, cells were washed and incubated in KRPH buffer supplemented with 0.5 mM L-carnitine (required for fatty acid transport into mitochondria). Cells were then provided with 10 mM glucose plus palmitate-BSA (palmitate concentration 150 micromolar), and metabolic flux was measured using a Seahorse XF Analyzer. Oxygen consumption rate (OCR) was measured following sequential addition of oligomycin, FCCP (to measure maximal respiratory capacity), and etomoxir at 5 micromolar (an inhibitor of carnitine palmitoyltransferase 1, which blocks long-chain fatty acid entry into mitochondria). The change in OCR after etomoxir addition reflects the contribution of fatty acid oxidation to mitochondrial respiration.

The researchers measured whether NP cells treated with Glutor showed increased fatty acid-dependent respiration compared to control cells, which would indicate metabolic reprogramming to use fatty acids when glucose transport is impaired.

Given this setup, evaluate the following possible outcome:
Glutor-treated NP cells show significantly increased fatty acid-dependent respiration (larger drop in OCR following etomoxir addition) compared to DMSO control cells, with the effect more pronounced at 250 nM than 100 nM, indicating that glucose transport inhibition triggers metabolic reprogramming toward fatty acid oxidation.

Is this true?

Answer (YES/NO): NO